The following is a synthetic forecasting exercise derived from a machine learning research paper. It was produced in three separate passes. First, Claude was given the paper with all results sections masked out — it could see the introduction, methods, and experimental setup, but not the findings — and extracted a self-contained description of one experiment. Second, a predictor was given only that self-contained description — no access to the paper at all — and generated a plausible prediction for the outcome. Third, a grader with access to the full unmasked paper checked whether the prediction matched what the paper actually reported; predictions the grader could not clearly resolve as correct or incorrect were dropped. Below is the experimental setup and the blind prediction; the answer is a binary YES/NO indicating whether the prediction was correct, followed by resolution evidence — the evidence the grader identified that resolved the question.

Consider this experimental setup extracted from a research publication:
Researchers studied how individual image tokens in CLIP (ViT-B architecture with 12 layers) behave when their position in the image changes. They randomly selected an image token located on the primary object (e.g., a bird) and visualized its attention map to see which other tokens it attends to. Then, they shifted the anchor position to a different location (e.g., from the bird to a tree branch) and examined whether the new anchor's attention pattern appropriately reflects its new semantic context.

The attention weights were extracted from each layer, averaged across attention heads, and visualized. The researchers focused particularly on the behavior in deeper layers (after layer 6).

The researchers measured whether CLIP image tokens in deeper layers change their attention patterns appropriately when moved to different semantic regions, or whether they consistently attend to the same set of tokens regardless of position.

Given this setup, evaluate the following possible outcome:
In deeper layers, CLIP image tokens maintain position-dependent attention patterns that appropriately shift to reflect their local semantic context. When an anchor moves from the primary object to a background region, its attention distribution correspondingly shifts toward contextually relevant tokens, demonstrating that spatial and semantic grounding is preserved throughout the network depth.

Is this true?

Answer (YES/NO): NO